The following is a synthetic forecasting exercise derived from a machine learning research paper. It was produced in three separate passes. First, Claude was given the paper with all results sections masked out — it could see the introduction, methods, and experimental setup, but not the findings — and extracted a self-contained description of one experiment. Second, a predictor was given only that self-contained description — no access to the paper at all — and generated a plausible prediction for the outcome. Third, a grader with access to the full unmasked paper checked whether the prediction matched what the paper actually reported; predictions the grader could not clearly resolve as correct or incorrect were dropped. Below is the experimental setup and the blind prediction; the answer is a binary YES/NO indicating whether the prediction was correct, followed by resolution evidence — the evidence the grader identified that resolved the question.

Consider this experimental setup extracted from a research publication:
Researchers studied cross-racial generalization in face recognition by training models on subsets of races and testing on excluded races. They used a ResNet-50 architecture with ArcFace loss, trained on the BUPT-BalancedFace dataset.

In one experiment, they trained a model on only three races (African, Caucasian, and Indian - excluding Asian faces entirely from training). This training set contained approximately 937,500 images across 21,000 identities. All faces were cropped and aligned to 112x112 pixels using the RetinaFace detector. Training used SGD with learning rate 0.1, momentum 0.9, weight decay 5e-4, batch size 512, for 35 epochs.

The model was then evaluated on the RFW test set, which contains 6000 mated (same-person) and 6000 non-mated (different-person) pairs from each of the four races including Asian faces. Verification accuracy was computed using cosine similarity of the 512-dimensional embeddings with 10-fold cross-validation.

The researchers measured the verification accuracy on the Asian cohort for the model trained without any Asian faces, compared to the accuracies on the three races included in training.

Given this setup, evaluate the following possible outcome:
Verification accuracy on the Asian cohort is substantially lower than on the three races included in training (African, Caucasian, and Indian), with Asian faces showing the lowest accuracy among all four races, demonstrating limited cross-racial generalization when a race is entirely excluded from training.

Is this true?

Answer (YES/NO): YES